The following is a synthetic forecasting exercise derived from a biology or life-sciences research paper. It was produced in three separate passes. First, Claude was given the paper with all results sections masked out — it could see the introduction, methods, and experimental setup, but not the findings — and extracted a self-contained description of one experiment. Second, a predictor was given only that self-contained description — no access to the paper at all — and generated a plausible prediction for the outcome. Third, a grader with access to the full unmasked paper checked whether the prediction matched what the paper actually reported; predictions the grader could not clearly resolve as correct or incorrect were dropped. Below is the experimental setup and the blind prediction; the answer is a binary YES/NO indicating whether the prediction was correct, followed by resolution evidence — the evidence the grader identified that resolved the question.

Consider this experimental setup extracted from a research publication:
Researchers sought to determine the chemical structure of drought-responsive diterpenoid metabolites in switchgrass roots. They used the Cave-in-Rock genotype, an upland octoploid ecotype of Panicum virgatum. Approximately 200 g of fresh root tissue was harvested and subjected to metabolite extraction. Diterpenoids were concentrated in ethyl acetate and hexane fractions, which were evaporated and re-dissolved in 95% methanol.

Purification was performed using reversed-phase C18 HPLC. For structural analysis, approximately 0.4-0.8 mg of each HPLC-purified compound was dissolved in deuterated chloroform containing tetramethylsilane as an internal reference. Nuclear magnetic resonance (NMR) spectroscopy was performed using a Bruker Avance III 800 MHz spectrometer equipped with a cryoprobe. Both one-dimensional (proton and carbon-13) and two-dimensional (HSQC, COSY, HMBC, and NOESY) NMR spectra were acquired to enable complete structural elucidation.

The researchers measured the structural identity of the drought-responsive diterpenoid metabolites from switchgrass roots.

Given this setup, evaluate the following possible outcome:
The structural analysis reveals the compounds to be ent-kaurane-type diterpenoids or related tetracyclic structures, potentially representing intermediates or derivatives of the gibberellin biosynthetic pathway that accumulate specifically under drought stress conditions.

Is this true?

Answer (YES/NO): NO